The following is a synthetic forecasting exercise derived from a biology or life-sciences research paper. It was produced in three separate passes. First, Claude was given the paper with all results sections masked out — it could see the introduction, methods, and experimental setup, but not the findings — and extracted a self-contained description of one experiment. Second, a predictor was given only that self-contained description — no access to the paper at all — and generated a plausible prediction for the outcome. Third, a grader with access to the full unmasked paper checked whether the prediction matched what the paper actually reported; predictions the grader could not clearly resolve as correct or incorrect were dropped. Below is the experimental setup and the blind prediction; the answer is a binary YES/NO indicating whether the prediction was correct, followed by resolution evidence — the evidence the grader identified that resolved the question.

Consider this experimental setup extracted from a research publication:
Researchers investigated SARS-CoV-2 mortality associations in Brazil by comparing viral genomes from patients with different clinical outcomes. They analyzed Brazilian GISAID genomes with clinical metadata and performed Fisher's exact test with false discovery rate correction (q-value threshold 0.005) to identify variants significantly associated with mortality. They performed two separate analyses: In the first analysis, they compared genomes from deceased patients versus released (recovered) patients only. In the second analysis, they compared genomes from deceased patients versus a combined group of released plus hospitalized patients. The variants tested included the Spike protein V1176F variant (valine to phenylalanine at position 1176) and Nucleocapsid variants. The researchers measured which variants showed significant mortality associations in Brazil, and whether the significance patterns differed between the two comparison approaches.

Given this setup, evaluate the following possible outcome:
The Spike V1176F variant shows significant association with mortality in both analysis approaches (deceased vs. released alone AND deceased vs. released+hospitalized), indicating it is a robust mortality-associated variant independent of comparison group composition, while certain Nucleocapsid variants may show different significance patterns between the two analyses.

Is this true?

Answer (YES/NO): YES